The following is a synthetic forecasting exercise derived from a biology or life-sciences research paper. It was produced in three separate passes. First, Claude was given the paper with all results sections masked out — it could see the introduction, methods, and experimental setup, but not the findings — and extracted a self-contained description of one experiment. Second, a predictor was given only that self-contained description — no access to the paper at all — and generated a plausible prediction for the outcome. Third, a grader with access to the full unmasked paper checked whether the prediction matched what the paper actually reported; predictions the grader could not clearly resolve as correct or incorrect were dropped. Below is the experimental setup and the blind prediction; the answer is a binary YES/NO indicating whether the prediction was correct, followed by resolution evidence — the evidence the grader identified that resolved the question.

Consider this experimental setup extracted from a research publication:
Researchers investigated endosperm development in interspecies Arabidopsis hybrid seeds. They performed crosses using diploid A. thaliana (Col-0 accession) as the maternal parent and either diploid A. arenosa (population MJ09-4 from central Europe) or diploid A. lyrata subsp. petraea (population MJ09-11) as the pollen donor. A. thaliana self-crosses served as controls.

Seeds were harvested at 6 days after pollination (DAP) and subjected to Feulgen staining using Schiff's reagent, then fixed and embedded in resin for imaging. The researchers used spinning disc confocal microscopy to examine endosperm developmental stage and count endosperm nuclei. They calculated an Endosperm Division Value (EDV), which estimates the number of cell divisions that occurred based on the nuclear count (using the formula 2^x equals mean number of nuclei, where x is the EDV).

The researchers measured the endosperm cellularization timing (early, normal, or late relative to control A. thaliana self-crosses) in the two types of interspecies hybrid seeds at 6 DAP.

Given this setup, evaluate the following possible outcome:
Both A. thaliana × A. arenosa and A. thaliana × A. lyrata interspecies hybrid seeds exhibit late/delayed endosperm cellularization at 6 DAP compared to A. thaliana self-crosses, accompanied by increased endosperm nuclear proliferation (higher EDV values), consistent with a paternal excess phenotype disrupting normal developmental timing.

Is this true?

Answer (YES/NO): NO